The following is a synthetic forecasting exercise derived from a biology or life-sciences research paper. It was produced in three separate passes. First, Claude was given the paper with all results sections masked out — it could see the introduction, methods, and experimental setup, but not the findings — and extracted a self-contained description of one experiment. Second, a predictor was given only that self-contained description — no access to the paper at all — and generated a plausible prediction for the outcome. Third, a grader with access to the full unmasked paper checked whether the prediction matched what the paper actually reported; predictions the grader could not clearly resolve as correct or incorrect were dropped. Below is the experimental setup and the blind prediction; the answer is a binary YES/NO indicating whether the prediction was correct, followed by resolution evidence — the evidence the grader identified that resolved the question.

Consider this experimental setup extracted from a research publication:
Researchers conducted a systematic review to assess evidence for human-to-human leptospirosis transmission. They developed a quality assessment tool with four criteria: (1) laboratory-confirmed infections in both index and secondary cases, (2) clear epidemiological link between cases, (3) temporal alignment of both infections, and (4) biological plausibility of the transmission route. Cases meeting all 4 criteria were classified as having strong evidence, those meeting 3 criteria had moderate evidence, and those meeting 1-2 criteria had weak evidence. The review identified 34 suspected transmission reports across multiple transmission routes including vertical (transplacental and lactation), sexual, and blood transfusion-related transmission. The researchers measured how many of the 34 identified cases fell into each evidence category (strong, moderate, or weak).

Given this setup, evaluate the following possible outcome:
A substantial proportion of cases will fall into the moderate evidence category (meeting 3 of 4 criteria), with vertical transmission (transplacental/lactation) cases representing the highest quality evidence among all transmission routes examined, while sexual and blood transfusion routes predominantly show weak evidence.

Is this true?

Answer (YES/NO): NO